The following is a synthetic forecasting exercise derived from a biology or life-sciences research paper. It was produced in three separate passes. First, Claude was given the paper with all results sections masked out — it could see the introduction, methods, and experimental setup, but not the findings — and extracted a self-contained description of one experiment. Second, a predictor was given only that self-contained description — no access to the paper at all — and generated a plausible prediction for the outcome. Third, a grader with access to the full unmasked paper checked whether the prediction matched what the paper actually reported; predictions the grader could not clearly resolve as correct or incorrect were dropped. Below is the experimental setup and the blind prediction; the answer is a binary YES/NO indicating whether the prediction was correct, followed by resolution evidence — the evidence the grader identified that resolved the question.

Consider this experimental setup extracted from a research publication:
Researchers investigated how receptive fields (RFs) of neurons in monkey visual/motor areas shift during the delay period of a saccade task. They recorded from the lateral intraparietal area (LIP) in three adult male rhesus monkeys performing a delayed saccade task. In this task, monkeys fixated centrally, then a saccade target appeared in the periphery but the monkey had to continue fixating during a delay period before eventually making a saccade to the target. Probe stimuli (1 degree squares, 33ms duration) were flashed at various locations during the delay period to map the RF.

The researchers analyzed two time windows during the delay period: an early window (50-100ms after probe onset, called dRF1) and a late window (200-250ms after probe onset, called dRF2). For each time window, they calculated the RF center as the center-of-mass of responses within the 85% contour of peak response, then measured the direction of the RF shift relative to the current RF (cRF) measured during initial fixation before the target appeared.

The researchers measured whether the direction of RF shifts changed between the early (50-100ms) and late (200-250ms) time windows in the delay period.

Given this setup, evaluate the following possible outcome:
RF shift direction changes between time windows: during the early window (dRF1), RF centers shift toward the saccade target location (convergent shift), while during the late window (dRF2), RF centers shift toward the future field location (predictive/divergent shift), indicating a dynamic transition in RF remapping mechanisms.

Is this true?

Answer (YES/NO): NO